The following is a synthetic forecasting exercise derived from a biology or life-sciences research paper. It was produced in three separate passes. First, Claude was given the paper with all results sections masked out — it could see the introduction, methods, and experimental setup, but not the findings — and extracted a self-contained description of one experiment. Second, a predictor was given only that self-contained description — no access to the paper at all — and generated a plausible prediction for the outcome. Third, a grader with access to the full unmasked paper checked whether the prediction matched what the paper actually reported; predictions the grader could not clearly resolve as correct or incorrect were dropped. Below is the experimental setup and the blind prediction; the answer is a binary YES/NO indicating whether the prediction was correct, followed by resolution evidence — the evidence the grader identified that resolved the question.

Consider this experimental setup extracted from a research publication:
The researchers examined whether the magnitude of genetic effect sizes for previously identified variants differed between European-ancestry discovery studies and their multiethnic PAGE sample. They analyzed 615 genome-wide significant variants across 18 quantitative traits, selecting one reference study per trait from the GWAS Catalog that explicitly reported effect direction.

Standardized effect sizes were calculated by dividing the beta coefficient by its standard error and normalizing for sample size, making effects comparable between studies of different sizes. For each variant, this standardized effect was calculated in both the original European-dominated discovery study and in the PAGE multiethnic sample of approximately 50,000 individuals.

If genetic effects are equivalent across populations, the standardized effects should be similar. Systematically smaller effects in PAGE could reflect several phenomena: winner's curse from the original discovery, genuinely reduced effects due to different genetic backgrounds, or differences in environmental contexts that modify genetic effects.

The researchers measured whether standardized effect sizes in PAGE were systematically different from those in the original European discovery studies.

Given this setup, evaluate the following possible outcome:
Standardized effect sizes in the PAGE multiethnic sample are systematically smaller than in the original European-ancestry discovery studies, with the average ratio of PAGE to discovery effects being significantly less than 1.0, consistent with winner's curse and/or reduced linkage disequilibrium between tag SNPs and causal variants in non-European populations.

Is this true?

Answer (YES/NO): YES